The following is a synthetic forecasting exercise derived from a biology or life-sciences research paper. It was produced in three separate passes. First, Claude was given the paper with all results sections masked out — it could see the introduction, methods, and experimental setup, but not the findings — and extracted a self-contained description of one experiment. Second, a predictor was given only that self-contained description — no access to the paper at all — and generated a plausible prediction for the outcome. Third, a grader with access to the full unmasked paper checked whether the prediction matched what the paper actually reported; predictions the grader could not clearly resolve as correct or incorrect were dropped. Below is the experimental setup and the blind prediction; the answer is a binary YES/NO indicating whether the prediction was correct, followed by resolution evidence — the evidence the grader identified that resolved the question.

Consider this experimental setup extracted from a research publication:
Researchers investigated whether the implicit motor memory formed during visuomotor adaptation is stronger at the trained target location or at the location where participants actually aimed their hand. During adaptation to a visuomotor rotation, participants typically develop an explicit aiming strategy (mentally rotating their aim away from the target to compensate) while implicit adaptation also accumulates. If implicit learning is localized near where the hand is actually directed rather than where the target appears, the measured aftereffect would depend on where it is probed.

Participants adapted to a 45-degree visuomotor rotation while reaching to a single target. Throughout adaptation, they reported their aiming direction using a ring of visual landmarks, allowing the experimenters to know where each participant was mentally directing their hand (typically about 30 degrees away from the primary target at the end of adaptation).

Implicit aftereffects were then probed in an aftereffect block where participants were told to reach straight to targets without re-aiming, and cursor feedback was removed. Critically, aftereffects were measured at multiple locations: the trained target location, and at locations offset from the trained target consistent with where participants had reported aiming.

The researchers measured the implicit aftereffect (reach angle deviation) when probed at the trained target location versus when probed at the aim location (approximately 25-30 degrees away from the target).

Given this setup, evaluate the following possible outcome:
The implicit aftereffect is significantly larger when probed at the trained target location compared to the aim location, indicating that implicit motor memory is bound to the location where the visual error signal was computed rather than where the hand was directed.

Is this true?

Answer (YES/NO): NO